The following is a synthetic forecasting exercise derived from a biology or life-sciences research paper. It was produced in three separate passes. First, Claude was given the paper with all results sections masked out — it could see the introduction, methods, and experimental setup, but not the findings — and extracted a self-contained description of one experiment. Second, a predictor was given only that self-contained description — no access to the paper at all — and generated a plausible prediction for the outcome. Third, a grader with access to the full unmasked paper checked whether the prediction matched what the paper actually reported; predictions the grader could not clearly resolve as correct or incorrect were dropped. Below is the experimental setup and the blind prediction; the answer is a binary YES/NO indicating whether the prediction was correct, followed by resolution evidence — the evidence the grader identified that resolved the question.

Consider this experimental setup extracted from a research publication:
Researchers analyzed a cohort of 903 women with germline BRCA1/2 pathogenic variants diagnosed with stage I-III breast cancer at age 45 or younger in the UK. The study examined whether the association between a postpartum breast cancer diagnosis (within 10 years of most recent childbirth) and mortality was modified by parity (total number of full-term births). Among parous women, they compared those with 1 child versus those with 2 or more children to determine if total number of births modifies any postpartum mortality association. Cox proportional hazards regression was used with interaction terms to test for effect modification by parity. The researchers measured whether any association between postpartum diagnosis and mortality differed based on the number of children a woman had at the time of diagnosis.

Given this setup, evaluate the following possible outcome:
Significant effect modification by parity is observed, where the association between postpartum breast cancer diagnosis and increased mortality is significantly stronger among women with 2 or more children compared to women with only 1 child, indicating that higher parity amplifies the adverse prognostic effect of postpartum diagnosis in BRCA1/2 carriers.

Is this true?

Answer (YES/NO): NO